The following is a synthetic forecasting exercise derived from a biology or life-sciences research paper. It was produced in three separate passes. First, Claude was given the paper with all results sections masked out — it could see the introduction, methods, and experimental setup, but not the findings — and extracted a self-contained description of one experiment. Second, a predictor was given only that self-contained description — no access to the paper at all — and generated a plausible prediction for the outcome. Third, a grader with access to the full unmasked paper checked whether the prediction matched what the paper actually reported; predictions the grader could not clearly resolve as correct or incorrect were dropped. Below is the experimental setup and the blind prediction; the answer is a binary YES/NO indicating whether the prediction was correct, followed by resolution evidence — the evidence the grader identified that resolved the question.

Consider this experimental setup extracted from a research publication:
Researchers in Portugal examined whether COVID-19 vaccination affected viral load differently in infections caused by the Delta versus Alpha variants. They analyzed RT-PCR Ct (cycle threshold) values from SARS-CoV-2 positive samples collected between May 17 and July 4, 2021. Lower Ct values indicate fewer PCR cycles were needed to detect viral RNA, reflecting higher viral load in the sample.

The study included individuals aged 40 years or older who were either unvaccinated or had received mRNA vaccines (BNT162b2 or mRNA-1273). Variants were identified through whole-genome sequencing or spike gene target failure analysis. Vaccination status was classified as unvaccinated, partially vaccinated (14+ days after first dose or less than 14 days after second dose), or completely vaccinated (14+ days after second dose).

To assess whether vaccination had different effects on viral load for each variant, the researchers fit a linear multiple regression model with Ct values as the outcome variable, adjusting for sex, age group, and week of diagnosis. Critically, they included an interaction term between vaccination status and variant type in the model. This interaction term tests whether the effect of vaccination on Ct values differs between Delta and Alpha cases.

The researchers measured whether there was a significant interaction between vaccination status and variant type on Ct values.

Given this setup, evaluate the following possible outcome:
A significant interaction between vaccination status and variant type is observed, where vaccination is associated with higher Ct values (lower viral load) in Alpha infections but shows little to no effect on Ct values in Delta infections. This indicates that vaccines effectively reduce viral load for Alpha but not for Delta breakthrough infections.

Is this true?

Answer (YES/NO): NO